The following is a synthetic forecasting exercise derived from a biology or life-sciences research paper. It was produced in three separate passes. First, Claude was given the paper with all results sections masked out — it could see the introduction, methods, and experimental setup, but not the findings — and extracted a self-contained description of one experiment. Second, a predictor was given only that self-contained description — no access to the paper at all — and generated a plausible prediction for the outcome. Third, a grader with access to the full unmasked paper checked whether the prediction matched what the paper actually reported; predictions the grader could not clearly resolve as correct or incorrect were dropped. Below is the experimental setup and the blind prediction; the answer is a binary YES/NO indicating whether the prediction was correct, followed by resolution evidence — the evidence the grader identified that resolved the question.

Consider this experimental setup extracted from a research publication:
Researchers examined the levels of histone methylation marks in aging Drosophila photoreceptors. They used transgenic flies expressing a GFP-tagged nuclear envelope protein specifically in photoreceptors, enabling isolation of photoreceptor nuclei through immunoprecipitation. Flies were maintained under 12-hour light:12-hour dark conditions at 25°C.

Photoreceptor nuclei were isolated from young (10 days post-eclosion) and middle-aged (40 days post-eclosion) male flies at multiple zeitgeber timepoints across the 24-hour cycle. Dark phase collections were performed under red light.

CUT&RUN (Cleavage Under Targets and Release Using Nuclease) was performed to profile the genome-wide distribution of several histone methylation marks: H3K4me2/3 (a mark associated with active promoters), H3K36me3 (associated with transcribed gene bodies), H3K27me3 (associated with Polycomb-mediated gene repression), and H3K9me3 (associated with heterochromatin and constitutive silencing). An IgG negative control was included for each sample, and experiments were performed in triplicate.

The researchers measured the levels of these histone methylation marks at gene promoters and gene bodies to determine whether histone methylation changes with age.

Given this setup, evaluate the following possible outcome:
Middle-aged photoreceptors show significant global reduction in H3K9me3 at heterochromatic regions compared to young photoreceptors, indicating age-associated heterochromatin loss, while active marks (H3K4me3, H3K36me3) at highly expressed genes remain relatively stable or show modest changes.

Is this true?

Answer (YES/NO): NO